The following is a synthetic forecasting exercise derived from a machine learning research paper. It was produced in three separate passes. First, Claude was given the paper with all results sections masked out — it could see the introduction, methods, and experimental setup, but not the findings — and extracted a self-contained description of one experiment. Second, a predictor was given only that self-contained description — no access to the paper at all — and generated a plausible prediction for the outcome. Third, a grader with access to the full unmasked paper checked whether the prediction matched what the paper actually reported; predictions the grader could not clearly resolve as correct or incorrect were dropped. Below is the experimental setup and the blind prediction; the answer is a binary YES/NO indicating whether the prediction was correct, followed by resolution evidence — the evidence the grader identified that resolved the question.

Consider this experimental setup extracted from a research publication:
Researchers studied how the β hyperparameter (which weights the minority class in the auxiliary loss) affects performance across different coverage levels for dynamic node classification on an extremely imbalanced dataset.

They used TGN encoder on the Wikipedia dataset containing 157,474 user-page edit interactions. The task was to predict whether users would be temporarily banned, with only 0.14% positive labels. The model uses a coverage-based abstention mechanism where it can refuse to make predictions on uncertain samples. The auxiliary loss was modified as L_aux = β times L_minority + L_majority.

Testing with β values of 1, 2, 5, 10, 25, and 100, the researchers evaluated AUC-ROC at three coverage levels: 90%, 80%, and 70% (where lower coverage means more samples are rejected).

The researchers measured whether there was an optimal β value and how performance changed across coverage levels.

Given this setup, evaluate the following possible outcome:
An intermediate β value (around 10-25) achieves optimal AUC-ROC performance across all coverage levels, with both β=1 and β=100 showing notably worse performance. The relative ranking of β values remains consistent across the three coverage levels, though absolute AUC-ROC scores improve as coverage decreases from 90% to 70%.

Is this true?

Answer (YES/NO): NO